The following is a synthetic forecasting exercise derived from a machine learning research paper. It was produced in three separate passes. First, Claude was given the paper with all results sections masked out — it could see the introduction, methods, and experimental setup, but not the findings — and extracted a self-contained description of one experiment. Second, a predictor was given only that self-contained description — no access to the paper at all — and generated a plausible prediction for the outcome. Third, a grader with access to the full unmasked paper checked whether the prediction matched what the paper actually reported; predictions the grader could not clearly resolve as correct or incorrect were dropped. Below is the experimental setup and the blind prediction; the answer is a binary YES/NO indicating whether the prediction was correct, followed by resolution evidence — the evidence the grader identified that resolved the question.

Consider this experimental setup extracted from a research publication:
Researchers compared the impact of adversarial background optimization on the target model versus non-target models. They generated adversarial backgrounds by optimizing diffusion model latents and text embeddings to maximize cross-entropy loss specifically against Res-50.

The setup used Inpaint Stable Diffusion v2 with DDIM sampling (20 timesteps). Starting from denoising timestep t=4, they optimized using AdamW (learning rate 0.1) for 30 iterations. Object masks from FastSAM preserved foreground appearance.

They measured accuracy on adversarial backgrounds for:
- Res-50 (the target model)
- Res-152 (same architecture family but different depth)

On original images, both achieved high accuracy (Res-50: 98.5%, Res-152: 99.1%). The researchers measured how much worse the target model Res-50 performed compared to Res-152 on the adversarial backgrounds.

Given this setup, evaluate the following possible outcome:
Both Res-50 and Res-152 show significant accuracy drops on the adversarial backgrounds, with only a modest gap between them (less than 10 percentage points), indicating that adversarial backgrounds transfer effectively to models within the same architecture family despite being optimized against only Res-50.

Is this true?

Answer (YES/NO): NO